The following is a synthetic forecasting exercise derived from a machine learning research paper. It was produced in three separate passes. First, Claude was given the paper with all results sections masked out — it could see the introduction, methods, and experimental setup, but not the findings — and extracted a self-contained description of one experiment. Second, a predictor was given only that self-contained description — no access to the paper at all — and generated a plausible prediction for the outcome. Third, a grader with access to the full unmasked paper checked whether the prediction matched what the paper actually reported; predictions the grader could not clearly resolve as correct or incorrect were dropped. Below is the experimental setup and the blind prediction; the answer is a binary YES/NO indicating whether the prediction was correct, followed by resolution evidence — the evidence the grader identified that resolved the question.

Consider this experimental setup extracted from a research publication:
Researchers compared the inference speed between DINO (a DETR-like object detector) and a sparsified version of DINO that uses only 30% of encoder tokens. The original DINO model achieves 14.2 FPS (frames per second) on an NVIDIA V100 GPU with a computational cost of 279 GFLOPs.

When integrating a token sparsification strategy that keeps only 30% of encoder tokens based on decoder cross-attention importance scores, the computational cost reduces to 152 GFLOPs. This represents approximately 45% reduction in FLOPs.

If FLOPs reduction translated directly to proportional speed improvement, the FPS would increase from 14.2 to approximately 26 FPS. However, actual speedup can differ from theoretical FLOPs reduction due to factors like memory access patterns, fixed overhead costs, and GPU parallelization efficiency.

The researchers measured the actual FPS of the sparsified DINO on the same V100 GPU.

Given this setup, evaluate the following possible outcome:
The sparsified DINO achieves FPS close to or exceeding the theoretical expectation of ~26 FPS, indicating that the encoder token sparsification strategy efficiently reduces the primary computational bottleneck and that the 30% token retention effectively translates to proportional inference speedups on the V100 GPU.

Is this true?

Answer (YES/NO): NO